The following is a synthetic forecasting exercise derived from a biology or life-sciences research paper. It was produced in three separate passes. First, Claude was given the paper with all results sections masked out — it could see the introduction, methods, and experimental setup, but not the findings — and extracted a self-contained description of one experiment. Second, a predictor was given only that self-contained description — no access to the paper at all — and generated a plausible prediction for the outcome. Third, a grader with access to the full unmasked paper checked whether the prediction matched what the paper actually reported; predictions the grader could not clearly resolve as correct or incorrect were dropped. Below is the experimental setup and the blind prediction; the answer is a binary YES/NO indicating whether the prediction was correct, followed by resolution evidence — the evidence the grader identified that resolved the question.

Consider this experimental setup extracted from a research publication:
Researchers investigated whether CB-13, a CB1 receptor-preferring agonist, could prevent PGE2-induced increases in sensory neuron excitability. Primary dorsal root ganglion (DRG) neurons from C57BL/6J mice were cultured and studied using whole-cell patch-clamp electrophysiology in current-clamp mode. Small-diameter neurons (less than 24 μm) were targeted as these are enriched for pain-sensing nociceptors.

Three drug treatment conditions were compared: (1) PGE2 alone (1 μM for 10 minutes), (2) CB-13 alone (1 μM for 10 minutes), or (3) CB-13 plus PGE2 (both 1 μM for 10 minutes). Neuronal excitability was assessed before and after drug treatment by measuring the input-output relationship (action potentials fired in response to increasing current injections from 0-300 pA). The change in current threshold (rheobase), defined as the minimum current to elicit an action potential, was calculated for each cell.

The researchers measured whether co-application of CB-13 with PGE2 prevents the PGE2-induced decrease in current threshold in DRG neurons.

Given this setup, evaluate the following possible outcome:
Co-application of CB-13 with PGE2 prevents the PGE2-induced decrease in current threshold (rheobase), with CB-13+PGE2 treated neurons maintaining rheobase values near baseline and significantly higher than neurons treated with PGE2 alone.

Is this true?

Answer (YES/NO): NO